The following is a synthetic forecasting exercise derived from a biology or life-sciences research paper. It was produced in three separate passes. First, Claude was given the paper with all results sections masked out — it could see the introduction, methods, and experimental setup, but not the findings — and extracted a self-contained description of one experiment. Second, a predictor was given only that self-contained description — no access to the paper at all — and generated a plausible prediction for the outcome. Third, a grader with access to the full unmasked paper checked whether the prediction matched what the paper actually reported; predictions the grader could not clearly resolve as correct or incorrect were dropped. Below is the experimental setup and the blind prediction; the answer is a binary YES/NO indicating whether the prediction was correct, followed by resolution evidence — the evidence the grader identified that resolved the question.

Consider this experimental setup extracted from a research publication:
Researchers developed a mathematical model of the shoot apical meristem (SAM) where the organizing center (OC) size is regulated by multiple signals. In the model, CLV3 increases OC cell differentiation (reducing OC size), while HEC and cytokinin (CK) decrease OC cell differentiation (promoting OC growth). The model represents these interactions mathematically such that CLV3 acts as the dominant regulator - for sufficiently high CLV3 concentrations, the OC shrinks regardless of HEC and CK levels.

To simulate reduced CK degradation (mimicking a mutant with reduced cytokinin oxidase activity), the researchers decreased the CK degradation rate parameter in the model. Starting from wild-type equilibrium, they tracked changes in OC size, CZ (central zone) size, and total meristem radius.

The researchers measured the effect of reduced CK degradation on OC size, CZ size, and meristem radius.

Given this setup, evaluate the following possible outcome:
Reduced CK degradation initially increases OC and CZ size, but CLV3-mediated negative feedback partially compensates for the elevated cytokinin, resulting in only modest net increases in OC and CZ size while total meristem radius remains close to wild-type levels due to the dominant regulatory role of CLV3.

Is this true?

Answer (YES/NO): NO